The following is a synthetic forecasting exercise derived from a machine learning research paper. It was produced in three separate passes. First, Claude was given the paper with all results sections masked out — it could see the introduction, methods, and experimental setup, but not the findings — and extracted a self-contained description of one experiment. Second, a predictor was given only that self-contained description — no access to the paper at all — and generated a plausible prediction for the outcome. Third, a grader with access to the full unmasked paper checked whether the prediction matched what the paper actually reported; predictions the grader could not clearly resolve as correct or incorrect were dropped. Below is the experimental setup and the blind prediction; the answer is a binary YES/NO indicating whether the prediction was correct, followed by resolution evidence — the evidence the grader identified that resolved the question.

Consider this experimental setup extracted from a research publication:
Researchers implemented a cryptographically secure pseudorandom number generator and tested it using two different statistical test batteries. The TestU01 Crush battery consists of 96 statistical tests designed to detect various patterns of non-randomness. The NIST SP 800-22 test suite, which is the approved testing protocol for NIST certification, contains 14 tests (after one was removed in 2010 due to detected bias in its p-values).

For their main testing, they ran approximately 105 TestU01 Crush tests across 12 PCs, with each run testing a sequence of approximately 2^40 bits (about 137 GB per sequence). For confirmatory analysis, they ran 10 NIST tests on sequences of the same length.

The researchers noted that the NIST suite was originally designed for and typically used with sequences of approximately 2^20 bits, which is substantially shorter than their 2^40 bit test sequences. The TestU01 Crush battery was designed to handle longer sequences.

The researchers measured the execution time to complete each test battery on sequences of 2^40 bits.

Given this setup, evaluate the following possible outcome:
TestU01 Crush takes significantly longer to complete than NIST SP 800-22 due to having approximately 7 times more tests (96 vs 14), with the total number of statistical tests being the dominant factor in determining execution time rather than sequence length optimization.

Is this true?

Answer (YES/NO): NO